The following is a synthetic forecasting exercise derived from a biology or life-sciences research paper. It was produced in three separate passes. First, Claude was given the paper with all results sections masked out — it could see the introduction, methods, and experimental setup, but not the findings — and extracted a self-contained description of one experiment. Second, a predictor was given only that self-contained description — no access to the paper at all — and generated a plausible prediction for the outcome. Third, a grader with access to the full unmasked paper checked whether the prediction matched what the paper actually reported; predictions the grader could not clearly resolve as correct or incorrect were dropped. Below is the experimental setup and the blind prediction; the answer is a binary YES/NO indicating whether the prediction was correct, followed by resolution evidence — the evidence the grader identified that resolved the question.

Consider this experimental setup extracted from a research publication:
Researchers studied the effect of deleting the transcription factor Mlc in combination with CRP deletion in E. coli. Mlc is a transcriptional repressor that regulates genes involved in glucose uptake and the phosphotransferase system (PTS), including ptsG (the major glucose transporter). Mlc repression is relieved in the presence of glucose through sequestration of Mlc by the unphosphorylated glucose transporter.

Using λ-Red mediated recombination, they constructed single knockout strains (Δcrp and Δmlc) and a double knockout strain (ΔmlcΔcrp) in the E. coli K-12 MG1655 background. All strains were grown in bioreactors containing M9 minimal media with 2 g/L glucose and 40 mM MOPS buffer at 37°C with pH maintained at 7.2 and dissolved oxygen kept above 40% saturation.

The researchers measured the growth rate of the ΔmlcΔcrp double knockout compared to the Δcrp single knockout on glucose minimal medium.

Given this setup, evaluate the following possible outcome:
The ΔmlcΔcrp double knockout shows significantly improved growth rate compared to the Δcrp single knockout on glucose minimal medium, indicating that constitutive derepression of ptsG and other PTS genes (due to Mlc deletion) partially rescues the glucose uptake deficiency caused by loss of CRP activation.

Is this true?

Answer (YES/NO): NO